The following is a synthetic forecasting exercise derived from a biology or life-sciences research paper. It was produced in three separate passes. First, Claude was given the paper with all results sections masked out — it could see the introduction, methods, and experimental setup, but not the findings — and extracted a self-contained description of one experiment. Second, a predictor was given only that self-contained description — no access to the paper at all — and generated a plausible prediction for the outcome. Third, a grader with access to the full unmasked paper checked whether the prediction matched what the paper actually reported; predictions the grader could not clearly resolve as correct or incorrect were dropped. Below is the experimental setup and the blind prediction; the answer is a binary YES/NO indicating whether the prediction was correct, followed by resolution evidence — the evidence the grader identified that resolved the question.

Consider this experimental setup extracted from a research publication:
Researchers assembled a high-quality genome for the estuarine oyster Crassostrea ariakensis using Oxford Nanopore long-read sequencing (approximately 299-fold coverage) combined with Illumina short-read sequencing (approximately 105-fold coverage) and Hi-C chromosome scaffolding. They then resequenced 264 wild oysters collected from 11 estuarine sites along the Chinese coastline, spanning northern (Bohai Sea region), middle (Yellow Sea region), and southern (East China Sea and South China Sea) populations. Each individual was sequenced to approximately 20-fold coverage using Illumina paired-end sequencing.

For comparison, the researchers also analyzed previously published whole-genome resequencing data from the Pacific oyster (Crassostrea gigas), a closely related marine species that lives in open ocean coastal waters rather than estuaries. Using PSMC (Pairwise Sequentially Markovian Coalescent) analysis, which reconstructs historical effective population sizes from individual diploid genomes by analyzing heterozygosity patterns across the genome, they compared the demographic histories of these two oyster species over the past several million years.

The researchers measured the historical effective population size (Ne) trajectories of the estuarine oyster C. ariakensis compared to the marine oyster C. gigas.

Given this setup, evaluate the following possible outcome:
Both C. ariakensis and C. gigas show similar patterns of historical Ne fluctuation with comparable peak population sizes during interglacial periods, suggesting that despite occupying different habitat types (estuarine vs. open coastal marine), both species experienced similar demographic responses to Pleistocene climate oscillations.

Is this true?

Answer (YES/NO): NO